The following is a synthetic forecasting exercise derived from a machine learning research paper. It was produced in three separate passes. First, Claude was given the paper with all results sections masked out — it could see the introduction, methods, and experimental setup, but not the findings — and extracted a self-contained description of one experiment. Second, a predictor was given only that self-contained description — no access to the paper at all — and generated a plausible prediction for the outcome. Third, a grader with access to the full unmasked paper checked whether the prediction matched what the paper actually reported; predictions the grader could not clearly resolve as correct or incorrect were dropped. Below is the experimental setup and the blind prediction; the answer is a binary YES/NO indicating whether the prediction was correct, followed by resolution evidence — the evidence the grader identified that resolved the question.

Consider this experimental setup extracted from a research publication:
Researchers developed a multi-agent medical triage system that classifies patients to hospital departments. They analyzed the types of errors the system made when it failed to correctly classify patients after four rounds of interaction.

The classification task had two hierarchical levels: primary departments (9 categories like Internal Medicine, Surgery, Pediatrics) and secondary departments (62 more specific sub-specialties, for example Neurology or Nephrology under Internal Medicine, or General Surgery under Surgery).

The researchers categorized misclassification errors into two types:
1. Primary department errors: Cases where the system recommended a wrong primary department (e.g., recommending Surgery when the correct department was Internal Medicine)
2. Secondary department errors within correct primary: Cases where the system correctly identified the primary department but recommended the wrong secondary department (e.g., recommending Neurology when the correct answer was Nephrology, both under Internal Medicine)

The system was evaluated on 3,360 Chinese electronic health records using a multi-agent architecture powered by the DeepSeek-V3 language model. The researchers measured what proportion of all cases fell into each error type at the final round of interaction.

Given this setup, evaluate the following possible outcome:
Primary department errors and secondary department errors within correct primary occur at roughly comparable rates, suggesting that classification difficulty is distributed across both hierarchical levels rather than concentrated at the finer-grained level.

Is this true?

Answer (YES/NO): NO